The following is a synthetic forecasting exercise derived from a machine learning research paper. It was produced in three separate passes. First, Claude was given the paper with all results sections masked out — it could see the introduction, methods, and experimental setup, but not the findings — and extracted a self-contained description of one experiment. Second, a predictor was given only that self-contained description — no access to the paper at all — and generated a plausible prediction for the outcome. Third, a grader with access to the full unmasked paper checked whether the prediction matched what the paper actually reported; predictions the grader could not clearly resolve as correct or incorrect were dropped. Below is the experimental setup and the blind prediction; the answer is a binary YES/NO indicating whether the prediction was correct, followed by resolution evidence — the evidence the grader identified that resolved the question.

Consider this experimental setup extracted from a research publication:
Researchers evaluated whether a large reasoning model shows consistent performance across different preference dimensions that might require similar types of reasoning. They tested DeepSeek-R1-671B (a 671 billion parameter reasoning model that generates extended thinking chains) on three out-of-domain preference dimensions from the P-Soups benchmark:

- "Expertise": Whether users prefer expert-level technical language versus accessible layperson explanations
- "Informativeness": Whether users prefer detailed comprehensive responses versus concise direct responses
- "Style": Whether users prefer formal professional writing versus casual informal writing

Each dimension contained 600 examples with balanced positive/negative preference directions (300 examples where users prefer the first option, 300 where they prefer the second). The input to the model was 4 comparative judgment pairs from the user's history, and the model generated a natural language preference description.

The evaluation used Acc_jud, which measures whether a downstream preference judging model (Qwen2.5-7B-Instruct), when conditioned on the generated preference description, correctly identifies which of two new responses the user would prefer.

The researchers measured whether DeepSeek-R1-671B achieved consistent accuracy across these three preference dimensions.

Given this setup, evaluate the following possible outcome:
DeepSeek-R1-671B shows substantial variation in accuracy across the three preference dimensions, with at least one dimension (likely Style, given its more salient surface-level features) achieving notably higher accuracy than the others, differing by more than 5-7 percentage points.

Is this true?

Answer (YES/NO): YES